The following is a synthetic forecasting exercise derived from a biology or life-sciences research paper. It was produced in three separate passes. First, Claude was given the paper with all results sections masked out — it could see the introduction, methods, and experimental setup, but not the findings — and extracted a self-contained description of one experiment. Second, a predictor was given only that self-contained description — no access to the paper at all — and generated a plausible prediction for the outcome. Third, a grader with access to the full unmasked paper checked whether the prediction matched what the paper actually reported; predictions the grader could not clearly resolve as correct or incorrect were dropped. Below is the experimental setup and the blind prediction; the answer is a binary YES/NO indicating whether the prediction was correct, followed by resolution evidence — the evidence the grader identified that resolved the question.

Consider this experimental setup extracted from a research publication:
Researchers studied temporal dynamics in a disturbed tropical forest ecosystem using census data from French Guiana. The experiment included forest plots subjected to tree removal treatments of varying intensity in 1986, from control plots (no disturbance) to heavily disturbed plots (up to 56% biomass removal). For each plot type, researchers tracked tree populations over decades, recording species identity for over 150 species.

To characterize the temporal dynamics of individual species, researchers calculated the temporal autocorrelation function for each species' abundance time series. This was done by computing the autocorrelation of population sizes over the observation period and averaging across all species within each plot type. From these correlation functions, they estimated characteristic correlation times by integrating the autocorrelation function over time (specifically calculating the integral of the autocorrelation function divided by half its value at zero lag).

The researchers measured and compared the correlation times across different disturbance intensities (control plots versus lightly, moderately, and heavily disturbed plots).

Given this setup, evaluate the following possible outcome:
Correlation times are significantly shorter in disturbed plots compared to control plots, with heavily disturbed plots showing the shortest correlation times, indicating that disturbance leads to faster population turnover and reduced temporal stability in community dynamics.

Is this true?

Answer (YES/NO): NO